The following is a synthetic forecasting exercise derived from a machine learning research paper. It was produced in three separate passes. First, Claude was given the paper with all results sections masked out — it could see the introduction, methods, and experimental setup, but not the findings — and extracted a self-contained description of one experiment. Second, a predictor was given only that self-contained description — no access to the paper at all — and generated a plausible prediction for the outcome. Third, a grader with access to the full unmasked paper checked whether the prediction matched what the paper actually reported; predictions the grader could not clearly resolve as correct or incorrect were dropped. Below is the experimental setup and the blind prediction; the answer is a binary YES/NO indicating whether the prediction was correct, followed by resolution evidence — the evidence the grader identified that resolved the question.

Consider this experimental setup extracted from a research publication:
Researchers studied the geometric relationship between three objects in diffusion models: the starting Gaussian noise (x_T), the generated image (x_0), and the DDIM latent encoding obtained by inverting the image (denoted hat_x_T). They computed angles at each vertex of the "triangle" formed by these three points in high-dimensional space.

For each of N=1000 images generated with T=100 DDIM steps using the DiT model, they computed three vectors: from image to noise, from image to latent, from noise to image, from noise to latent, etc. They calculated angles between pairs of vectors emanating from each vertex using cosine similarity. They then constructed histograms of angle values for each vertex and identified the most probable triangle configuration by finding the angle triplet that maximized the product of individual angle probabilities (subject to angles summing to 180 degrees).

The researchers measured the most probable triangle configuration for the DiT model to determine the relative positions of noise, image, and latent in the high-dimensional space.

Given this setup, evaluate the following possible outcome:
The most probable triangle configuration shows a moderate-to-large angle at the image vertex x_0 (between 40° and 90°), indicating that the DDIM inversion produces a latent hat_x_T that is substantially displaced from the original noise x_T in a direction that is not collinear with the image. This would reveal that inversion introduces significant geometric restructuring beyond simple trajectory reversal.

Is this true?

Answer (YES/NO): NO